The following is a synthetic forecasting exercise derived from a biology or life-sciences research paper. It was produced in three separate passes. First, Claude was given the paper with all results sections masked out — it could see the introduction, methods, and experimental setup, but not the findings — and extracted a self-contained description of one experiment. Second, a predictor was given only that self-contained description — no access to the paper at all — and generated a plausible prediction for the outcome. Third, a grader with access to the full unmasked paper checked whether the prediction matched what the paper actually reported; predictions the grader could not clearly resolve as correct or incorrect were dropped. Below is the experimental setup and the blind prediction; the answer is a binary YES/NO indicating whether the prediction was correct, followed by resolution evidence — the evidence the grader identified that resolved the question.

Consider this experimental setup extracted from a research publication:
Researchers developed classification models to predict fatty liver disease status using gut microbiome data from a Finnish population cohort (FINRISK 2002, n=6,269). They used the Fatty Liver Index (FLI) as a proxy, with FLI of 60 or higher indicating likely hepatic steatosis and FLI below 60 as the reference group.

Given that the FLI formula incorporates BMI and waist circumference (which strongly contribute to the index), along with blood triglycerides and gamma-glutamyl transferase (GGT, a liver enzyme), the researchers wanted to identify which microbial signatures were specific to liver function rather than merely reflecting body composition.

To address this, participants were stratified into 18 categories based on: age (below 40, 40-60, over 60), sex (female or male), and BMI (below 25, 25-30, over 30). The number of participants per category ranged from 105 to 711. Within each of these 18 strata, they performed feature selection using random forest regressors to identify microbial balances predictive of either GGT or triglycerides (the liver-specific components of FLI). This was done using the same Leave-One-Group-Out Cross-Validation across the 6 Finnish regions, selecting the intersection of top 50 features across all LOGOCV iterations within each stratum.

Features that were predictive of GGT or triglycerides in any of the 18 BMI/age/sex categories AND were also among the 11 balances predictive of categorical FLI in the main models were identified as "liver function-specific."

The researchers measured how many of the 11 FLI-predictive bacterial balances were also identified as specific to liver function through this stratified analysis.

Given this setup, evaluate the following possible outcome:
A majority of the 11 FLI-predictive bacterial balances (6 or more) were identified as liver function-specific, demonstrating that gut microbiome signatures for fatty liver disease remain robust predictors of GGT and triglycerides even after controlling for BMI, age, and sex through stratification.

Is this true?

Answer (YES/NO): NO